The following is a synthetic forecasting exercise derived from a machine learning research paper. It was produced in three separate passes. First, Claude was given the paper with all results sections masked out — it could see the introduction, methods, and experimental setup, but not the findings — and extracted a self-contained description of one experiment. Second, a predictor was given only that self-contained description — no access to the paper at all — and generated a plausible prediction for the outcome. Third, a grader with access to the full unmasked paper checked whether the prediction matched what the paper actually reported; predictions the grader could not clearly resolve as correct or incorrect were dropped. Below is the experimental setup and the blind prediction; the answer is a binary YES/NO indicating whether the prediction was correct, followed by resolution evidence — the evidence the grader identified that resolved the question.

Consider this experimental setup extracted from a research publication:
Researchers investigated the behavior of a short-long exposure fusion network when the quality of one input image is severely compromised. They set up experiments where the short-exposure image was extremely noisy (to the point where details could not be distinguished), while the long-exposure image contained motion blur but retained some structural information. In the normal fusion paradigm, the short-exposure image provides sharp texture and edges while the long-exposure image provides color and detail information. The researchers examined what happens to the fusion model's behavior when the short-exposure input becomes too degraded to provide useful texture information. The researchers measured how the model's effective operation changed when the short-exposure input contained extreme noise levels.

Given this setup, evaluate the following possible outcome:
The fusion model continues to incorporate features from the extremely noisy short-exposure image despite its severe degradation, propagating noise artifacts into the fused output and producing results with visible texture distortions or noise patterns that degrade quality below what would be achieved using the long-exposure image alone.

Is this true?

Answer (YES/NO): NO